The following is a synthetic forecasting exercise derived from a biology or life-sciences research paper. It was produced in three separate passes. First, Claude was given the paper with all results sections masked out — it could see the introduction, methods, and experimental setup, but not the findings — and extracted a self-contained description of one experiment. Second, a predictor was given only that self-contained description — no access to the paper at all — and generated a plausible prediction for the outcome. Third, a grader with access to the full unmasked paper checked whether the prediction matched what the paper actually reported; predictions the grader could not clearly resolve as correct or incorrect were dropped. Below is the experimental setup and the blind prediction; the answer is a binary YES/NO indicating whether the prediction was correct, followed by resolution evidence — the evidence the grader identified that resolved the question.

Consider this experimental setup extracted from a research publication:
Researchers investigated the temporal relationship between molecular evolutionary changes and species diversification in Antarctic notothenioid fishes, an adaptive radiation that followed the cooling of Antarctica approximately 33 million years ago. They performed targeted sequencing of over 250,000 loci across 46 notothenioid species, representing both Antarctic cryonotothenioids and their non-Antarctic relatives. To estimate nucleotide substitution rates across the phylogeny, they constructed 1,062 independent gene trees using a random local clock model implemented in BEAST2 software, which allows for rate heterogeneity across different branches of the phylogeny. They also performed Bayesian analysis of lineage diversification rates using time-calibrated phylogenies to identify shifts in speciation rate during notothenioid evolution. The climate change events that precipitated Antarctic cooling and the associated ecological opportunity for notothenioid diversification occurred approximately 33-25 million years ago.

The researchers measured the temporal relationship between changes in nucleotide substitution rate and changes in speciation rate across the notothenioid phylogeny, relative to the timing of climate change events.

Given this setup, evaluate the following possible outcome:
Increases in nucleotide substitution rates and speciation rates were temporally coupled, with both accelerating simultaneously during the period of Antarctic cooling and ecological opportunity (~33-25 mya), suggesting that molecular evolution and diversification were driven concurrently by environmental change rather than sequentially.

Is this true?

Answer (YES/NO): NO